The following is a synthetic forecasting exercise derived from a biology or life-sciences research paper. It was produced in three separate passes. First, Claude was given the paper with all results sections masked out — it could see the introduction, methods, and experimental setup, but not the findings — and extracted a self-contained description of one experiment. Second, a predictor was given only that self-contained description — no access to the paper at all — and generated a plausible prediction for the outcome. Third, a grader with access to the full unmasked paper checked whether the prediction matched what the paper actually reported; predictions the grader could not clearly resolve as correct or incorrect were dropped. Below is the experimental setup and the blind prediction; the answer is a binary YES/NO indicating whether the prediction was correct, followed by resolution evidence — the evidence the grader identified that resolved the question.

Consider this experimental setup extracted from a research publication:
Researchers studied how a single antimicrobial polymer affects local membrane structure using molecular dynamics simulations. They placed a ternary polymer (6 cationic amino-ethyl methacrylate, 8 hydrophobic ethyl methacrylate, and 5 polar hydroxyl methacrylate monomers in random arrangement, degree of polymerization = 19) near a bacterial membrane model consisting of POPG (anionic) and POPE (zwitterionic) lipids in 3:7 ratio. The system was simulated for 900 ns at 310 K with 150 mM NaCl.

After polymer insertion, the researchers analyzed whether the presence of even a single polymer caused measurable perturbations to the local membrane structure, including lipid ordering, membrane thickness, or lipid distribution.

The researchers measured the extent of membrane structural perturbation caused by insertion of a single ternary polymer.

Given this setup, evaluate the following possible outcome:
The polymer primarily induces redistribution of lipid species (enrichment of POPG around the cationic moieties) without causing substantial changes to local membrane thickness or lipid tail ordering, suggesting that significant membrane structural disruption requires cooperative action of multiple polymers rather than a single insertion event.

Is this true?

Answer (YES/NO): NO